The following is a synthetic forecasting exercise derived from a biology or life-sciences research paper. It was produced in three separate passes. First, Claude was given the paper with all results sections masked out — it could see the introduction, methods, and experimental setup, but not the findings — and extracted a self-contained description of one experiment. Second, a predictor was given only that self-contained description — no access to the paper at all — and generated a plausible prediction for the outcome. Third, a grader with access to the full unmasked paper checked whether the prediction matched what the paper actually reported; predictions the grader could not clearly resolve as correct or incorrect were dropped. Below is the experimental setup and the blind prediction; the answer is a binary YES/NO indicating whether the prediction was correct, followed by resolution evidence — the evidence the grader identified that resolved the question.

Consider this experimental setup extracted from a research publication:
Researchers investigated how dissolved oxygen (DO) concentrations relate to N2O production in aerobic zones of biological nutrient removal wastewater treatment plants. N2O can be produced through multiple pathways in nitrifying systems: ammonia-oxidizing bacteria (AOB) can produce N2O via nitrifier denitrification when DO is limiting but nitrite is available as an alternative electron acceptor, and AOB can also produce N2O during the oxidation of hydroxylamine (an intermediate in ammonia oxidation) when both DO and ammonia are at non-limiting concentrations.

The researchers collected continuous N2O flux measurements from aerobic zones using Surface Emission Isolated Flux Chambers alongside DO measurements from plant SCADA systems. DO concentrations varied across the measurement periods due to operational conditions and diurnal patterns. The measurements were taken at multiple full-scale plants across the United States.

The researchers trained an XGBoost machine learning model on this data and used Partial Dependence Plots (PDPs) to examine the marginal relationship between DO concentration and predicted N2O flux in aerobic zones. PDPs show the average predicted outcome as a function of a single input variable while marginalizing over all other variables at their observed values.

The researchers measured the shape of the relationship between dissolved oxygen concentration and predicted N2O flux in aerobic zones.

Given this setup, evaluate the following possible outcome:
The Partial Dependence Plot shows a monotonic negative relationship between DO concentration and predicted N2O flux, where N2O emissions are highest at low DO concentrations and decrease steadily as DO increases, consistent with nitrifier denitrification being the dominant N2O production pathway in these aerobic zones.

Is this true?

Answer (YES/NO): NO